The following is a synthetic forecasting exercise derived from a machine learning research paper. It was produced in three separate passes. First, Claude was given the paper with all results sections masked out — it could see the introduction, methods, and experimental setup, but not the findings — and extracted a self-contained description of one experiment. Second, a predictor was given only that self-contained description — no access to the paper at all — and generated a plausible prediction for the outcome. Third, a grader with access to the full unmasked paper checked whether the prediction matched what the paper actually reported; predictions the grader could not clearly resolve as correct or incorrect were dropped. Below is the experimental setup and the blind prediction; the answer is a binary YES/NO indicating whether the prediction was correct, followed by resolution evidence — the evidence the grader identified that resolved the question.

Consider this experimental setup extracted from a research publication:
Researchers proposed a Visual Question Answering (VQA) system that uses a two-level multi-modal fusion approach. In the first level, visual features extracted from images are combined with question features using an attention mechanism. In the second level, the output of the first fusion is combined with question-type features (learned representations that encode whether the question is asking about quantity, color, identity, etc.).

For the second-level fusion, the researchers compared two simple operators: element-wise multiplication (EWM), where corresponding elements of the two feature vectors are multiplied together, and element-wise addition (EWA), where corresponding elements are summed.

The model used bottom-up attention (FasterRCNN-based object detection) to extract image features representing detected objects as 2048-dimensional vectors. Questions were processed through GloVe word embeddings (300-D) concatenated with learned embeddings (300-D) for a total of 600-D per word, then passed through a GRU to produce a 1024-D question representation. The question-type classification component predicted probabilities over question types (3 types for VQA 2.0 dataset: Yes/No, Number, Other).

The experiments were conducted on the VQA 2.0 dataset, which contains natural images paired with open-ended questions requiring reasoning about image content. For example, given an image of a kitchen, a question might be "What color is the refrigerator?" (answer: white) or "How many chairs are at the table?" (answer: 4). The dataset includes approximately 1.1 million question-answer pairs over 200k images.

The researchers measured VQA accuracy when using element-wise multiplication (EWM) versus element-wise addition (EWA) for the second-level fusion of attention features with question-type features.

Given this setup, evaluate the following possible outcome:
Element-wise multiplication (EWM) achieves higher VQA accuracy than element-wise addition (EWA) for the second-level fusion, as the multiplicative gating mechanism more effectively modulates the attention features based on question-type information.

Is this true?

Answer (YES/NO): YES